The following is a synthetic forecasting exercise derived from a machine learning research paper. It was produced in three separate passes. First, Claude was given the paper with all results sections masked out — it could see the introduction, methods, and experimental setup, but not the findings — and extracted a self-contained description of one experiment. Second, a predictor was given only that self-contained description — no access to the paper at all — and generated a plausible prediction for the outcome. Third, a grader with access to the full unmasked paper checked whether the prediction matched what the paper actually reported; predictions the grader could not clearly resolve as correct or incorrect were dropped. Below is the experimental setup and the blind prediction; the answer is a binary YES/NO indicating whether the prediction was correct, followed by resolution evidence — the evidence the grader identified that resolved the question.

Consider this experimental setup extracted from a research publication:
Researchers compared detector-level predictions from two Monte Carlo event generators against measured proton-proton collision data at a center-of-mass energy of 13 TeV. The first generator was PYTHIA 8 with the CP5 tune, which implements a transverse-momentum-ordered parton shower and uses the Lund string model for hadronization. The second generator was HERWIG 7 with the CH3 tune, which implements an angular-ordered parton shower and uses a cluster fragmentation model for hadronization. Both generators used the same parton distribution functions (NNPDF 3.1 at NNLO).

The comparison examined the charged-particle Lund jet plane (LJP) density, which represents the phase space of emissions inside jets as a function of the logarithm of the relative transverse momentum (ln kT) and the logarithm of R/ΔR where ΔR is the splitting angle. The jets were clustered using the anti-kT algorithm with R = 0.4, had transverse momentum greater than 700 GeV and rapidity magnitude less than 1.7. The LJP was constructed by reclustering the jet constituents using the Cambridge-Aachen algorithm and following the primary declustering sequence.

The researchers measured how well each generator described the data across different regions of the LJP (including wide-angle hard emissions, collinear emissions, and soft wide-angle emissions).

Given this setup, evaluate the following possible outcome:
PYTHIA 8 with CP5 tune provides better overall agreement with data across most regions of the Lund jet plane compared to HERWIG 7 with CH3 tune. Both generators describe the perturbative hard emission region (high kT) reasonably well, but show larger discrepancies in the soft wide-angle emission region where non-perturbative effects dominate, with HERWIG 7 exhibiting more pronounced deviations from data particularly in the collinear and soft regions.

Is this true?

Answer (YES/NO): NO